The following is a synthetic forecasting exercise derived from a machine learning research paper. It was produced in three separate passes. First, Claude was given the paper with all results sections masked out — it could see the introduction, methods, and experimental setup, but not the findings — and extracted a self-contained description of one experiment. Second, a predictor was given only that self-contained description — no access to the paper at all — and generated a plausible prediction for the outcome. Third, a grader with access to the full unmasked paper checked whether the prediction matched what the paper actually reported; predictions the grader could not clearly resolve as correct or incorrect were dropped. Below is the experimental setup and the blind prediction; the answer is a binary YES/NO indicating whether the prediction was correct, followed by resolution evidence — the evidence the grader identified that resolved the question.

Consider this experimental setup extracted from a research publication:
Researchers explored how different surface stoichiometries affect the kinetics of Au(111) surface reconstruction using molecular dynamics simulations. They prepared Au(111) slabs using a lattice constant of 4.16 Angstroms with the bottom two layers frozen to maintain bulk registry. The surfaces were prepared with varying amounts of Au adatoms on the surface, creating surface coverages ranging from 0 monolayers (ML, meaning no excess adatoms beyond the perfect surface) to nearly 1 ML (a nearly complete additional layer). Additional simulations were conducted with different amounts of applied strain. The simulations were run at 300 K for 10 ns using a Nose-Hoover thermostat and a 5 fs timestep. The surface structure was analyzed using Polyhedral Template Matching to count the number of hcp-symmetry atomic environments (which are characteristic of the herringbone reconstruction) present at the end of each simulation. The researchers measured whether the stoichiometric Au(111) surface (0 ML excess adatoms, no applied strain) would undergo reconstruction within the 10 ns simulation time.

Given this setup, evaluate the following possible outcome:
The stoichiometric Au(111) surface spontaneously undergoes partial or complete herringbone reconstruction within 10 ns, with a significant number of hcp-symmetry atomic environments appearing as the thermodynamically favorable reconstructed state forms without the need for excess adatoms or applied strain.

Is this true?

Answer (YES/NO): NO